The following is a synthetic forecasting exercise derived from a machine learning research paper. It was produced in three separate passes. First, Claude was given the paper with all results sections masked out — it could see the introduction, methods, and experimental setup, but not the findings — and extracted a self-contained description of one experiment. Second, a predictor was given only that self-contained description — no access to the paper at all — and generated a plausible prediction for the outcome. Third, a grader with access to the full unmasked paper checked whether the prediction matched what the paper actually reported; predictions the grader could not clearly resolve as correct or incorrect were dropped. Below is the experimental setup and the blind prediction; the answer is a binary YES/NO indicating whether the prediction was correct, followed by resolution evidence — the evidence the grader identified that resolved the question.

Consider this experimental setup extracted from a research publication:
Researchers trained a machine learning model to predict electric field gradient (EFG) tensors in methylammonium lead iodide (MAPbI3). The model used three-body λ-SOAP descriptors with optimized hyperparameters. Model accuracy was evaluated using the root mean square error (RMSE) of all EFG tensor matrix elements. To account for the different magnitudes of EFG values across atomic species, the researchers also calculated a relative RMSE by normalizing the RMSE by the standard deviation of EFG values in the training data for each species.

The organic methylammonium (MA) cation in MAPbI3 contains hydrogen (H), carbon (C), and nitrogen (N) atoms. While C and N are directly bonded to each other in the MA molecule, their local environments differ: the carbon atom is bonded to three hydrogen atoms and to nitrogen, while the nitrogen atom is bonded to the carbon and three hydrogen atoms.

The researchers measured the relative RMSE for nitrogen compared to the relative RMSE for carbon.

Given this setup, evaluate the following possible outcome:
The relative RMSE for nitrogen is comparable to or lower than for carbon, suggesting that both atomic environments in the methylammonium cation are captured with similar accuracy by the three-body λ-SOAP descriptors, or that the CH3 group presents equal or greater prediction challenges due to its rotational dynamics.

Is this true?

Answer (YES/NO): NO